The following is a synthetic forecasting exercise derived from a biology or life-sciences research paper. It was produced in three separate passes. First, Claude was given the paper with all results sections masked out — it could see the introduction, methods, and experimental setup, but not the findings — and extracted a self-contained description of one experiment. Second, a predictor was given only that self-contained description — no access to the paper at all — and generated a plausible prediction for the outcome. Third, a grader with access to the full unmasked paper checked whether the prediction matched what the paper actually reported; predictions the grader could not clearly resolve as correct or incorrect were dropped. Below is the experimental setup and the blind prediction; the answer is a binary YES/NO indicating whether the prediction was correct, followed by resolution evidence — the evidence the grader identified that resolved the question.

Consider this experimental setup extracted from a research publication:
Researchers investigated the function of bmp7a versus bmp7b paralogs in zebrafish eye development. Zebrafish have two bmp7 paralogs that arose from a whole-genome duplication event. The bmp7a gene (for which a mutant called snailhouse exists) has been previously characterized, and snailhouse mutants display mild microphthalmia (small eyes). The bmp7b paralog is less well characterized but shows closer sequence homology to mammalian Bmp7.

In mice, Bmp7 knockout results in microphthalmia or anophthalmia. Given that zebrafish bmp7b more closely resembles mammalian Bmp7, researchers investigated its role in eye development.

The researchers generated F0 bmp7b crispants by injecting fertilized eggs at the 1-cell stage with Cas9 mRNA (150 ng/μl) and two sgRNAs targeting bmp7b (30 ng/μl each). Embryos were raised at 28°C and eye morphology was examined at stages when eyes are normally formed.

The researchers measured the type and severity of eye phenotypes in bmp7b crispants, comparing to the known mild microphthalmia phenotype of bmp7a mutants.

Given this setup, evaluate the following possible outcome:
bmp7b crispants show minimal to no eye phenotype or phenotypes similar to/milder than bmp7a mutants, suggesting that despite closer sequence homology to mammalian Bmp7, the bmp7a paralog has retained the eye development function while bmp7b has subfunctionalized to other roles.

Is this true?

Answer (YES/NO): NO